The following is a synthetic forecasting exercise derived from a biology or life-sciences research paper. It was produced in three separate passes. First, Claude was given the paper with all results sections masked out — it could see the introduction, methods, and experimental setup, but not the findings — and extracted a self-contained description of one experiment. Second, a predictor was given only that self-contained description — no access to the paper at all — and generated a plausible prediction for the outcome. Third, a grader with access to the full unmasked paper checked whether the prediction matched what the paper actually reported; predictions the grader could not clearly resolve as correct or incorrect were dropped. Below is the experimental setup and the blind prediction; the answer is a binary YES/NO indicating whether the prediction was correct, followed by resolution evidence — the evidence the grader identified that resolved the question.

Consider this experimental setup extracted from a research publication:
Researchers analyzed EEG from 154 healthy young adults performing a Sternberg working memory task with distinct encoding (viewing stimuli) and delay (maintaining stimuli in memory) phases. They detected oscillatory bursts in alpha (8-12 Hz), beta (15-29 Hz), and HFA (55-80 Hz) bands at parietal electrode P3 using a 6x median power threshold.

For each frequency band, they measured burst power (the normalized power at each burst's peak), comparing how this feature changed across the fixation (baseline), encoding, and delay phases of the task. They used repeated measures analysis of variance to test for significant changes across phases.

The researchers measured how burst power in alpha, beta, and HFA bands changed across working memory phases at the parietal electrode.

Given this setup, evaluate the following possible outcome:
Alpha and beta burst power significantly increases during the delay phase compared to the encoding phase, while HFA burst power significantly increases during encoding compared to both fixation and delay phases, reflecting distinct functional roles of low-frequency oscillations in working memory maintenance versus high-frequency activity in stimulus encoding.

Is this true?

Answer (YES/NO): YES